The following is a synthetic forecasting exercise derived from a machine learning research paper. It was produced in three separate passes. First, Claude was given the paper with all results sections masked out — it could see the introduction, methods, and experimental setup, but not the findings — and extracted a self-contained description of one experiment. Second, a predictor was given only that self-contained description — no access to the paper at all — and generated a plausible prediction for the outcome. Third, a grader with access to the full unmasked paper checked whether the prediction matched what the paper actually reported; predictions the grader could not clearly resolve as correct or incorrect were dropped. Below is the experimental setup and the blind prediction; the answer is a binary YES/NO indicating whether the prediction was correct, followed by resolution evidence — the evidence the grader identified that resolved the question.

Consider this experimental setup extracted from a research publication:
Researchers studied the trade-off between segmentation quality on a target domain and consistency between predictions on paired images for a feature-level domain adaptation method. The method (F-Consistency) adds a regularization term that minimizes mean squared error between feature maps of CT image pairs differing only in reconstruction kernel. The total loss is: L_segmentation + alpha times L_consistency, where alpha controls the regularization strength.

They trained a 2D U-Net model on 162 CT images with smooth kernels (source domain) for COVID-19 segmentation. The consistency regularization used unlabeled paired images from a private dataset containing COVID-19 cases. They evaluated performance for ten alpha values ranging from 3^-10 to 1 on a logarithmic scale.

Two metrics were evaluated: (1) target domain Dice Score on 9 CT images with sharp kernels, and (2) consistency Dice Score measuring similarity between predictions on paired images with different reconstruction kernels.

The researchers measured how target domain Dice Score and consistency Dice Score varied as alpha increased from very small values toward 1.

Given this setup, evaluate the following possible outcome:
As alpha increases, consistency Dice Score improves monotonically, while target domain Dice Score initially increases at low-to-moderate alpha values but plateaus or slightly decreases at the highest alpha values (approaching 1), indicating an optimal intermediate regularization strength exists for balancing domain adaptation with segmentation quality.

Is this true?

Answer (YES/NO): NO